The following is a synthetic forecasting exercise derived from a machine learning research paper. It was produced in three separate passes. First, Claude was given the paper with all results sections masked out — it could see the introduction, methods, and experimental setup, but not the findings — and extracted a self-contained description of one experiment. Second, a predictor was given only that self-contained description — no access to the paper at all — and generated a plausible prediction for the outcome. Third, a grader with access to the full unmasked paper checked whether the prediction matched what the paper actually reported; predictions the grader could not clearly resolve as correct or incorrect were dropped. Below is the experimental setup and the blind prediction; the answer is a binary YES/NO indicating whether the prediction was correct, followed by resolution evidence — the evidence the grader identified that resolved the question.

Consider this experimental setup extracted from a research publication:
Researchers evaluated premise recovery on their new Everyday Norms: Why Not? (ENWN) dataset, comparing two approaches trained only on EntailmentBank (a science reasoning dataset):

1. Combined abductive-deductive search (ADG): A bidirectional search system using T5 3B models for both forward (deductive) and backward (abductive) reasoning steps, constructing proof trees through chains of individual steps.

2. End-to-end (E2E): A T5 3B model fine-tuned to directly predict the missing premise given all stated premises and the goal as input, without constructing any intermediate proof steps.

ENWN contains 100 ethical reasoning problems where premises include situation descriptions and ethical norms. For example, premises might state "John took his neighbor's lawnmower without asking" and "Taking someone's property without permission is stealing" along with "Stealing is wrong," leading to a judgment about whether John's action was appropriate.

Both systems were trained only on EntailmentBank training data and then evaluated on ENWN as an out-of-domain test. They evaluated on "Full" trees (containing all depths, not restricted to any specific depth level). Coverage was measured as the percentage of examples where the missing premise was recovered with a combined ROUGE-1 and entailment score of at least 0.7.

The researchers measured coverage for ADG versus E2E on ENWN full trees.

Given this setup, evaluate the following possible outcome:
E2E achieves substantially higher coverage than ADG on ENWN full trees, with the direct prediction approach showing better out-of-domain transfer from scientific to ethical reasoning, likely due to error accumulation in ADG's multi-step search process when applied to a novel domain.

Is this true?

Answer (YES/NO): NO